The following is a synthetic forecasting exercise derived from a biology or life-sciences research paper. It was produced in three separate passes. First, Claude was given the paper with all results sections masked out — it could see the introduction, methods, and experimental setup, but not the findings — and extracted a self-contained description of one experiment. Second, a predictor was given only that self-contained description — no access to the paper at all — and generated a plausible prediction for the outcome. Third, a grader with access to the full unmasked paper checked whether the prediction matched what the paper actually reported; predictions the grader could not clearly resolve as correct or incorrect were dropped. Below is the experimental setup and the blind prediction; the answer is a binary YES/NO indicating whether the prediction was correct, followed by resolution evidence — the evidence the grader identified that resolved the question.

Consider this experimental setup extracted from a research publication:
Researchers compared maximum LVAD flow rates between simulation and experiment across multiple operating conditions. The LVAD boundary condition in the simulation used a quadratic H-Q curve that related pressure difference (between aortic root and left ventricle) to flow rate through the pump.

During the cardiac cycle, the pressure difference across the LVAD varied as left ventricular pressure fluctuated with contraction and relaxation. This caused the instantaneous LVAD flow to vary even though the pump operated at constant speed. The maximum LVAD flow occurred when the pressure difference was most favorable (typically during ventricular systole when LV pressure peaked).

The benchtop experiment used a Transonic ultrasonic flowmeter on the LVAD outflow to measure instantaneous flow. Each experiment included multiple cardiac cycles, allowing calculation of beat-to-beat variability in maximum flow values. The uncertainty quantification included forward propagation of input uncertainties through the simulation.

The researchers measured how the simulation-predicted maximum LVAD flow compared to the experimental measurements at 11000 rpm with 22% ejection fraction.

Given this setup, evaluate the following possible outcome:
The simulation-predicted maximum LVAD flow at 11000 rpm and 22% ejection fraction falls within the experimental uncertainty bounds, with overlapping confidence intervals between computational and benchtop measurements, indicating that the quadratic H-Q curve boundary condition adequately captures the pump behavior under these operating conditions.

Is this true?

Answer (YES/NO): NO